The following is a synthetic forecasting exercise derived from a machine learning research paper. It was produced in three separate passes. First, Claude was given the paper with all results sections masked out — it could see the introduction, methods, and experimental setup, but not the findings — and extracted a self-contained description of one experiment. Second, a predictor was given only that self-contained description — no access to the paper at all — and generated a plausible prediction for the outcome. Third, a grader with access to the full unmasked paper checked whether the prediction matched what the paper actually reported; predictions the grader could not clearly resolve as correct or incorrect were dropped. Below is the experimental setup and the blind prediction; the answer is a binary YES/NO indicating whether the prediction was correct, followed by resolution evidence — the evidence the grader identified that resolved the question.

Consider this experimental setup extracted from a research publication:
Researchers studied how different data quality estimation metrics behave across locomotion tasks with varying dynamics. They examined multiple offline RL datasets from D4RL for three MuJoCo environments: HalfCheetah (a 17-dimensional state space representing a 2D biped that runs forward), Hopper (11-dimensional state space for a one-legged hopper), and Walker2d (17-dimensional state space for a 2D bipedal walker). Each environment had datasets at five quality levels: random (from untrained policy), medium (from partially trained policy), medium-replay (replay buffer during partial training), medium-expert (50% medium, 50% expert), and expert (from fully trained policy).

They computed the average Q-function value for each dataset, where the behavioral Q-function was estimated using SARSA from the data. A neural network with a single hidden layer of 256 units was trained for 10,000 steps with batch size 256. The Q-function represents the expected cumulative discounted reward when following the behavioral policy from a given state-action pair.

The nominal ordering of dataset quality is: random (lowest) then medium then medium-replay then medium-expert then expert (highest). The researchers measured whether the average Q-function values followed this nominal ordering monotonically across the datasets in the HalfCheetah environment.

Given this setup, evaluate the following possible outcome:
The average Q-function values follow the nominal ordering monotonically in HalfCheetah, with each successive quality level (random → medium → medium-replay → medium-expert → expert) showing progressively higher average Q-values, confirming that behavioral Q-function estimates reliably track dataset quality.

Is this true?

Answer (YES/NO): NO